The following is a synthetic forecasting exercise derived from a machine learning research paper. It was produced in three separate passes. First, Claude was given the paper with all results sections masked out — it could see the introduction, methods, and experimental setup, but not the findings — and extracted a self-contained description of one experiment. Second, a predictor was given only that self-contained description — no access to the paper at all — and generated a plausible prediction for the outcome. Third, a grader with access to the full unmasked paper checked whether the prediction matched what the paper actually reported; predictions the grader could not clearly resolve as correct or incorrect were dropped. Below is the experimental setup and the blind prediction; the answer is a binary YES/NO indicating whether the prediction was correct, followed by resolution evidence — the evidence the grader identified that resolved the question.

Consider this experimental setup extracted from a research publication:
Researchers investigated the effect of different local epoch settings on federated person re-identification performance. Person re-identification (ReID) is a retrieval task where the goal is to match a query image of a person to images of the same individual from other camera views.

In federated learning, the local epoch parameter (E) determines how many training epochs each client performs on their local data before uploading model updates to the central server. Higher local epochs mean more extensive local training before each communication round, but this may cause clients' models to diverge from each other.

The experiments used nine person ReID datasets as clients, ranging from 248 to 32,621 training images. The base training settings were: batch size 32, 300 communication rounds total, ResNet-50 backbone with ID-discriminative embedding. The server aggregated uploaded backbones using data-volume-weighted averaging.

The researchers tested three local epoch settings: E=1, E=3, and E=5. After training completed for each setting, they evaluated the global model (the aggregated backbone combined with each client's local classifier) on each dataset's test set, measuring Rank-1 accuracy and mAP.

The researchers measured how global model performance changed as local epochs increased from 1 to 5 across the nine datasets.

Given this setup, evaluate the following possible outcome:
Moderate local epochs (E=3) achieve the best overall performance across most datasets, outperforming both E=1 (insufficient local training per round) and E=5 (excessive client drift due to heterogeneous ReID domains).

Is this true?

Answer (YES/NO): NO